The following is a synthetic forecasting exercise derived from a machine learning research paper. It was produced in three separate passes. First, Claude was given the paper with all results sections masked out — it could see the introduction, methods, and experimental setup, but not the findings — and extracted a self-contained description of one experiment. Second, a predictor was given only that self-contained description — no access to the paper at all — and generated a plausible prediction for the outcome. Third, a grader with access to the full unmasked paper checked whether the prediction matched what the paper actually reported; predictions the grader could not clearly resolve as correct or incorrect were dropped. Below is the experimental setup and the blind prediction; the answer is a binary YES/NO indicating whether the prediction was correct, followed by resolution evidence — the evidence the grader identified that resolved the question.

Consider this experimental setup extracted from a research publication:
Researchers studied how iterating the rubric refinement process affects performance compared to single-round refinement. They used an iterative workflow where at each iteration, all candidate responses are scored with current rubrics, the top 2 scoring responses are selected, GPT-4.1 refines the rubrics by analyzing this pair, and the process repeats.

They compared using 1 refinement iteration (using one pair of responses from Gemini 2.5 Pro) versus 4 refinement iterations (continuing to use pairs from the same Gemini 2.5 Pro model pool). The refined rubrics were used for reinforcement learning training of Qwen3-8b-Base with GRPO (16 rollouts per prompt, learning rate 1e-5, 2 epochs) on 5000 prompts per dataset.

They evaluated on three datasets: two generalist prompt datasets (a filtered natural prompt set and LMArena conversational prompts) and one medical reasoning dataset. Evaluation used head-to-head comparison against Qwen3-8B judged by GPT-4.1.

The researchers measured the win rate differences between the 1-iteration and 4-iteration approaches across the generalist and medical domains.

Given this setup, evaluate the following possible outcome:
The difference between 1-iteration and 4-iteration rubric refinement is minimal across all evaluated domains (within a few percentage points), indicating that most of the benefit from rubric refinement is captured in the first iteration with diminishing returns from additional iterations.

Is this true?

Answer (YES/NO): NO